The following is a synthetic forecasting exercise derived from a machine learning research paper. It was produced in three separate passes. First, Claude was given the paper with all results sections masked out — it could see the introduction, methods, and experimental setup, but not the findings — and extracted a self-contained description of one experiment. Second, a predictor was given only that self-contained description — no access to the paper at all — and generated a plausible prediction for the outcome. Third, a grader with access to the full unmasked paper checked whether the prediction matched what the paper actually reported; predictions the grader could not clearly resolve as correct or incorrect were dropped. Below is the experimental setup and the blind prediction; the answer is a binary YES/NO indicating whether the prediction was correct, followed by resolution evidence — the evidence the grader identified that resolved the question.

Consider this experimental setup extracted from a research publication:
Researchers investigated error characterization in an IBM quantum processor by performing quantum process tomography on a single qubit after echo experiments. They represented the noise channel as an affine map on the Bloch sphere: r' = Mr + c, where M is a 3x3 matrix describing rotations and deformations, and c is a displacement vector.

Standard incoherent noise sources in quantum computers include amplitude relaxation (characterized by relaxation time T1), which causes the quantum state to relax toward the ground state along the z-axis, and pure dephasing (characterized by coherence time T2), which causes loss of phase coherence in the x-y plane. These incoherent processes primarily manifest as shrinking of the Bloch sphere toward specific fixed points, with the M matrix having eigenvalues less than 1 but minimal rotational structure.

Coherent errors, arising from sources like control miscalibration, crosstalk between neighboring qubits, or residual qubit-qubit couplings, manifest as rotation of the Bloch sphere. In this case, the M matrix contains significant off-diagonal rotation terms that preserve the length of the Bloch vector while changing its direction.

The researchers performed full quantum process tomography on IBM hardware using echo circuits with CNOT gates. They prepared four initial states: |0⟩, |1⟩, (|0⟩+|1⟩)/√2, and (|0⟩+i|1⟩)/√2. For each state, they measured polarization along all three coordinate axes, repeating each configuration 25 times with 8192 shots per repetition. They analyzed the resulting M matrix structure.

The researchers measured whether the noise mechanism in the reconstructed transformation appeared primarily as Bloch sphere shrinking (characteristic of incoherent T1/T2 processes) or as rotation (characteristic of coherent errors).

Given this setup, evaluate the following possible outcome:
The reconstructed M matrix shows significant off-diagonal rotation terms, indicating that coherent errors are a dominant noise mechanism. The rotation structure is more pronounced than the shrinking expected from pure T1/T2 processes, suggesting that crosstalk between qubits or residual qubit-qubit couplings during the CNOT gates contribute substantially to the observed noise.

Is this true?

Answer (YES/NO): YES